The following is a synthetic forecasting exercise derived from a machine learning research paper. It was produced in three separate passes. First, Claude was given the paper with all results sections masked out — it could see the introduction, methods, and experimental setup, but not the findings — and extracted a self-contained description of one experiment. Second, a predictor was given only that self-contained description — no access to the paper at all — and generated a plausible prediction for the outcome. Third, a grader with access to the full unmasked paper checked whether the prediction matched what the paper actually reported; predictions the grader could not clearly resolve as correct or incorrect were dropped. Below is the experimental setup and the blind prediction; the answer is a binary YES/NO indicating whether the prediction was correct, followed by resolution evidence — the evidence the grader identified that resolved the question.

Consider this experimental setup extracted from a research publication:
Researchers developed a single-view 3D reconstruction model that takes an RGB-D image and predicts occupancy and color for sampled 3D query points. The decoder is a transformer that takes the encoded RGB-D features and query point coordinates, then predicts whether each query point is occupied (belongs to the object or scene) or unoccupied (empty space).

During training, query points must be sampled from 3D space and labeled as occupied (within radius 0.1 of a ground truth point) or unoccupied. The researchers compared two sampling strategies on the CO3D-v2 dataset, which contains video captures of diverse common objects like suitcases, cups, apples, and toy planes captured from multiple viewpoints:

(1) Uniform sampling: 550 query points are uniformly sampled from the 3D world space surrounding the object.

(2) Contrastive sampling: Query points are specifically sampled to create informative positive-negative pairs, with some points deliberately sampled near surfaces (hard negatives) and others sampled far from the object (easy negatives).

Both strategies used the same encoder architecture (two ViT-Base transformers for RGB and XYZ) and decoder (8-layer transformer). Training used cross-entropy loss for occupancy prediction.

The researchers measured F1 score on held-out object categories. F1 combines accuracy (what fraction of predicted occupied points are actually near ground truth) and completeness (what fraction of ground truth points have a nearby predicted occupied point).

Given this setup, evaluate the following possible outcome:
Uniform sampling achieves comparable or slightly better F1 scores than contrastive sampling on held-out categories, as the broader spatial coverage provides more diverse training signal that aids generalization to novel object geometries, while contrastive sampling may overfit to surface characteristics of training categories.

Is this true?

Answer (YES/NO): YES